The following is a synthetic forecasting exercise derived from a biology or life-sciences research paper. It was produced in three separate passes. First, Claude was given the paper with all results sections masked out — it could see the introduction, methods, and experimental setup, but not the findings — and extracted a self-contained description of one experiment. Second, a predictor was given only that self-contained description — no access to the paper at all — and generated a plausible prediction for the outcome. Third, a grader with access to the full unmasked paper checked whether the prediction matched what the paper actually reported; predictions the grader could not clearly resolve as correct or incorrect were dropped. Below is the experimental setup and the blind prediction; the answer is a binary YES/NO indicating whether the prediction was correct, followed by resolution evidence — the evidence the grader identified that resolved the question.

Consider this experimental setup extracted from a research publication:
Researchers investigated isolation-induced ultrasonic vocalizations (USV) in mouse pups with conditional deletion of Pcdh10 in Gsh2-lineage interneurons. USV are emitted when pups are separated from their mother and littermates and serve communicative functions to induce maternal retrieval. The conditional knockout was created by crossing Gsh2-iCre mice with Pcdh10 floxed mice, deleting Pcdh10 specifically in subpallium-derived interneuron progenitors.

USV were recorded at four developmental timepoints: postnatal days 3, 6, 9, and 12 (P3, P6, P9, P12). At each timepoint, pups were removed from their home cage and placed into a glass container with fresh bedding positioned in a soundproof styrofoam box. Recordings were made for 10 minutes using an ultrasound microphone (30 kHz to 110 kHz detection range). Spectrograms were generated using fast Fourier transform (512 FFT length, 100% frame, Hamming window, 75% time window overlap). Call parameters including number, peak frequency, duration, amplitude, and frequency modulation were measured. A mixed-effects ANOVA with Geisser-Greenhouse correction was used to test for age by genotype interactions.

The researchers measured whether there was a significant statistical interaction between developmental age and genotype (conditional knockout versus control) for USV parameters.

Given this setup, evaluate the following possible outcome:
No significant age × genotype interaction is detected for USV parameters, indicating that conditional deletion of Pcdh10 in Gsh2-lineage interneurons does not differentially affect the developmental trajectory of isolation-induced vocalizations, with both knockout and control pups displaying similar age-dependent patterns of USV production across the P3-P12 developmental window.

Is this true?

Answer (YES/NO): NO